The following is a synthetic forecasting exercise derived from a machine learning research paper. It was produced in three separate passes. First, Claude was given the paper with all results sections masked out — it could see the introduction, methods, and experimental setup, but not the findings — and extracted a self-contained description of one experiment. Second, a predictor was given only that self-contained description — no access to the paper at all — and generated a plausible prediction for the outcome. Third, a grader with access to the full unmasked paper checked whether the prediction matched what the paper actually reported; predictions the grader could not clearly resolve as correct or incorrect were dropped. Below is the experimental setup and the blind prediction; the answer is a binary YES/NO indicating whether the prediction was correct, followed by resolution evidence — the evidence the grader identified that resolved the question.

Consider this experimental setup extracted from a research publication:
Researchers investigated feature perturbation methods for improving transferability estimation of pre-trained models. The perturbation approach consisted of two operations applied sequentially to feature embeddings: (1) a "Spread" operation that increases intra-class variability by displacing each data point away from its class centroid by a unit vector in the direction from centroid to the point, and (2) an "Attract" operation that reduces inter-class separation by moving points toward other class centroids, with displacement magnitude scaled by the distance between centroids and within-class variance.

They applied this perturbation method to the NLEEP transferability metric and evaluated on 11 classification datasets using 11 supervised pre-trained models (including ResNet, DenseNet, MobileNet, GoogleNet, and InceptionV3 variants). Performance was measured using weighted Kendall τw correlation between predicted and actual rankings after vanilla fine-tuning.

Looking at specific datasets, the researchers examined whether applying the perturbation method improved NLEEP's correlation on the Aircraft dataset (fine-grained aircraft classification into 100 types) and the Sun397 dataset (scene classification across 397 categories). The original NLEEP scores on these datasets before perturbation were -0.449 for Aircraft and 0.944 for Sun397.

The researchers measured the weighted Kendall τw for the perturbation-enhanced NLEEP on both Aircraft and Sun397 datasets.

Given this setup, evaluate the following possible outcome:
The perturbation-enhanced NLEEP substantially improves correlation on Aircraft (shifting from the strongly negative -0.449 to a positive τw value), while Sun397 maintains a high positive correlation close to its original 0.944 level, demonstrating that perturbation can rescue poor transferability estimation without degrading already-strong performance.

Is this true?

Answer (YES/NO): NO